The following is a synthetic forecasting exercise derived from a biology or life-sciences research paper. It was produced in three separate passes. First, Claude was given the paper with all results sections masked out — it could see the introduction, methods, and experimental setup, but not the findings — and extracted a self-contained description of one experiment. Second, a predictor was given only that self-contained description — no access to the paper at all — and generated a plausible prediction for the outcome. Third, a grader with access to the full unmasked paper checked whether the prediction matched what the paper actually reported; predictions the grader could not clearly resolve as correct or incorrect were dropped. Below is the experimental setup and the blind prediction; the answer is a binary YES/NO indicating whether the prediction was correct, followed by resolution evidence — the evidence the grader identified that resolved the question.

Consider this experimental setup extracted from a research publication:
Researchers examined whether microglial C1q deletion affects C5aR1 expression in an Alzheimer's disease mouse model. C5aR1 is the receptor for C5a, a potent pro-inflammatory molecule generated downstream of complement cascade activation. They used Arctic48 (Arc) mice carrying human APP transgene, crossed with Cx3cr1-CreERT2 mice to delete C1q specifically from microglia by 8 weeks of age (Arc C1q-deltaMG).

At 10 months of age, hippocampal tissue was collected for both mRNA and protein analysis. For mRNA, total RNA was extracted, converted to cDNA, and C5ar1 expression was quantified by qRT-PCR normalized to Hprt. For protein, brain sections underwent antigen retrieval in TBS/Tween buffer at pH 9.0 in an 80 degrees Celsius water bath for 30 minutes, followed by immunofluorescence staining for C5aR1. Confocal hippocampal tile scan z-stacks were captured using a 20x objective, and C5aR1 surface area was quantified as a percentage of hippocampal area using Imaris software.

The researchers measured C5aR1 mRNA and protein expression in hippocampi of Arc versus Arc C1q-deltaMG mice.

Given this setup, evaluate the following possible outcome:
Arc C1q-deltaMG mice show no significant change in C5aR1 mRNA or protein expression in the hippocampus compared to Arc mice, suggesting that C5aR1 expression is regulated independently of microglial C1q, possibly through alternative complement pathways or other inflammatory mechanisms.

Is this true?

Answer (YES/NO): YES